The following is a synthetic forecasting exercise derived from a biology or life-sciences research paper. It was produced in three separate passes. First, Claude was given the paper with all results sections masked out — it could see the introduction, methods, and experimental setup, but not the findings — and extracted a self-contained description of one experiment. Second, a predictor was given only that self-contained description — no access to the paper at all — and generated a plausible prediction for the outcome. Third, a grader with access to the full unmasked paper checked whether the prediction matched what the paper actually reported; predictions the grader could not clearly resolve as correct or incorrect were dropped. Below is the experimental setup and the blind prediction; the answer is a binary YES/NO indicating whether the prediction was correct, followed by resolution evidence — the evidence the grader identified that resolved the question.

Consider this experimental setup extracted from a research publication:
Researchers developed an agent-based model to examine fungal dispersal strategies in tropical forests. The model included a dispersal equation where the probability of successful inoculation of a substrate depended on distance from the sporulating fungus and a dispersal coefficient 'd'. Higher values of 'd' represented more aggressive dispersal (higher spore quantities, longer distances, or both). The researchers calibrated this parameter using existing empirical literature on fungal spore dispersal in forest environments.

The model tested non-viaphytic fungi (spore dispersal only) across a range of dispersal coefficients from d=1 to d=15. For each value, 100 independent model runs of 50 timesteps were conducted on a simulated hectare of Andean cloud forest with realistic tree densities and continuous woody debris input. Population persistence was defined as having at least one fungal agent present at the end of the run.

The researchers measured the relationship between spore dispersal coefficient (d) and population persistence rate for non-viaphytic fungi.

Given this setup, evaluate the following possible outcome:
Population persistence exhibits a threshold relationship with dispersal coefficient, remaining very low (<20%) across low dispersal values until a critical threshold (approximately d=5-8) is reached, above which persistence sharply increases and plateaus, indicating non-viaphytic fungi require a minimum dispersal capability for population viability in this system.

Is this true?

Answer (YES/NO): YES